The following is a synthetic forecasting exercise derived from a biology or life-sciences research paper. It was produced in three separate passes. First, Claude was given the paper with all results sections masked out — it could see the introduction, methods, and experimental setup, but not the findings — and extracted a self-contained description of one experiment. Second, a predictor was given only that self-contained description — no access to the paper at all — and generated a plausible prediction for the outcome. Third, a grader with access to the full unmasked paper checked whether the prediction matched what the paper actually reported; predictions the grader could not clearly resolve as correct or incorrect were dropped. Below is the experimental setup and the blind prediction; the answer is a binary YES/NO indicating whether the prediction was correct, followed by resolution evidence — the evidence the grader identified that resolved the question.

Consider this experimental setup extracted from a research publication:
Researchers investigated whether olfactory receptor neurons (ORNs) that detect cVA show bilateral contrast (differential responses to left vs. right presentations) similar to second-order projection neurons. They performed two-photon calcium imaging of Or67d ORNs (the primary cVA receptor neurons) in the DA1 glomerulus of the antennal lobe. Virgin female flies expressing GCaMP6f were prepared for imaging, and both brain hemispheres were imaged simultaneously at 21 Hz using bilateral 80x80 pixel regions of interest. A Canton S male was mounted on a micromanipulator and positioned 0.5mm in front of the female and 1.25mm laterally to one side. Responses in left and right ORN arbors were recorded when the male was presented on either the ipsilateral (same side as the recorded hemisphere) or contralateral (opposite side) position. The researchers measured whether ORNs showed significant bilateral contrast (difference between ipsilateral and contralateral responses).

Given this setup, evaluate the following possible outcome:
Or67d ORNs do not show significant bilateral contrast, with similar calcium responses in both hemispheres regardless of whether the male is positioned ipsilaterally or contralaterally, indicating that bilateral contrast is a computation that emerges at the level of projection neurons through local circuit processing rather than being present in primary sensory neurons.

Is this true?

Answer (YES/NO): NO